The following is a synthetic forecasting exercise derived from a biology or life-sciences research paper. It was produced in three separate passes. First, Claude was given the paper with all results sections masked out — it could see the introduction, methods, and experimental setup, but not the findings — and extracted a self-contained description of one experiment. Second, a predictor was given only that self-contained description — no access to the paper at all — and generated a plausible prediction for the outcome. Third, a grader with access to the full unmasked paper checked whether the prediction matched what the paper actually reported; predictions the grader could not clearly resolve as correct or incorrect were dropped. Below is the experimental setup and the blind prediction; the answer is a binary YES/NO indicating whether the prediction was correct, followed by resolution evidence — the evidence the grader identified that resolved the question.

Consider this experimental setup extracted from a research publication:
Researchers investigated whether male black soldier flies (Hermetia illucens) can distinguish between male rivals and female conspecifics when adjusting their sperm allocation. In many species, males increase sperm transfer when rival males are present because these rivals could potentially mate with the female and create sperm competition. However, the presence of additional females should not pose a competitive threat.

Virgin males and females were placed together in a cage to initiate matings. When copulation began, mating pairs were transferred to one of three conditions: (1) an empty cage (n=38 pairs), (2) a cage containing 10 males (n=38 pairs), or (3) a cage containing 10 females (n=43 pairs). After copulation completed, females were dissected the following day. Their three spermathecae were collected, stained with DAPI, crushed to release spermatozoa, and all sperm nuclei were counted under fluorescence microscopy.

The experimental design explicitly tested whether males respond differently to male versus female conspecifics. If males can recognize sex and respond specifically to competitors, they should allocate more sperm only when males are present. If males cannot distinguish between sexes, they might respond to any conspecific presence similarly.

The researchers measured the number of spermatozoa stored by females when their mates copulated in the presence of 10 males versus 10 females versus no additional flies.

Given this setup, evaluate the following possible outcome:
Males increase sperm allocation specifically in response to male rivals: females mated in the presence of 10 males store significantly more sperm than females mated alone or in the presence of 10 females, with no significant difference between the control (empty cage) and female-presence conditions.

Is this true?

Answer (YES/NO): NO